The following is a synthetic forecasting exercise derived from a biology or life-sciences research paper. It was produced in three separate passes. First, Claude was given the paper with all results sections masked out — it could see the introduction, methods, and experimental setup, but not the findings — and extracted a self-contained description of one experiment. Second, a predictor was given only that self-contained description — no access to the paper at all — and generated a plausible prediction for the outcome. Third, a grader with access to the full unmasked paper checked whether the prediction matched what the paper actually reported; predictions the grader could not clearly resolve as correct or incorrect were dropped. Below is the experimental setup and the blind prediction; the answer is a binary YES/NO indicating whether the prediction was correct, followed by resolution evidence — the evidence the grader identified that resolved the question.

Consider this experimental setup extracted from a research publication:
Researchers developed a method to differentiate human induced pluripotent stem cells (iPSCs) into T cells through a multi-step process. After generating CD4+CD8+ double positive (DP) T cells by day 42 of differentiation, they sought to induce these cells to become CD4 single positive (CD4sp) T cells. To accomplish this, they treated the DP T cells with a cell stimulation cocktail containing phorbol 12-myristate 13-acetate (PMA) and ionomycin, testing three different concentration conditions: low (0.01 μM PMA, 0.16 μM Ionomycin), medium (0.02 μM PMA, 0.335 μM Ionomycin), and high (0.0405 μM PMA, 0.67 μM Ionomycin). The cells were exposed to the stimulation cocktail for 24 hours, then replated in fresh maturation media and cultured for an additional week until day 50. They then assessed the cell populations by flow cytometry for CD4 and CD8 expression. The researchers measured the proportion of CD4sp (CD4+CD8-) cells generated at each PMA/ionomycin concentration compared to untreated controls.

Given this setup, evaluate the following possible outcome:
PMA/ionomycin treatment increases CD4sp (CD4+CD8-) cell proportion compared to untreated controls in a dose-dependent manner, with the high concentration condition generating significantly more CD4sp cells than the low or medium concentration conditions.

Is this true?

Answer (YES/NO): NO